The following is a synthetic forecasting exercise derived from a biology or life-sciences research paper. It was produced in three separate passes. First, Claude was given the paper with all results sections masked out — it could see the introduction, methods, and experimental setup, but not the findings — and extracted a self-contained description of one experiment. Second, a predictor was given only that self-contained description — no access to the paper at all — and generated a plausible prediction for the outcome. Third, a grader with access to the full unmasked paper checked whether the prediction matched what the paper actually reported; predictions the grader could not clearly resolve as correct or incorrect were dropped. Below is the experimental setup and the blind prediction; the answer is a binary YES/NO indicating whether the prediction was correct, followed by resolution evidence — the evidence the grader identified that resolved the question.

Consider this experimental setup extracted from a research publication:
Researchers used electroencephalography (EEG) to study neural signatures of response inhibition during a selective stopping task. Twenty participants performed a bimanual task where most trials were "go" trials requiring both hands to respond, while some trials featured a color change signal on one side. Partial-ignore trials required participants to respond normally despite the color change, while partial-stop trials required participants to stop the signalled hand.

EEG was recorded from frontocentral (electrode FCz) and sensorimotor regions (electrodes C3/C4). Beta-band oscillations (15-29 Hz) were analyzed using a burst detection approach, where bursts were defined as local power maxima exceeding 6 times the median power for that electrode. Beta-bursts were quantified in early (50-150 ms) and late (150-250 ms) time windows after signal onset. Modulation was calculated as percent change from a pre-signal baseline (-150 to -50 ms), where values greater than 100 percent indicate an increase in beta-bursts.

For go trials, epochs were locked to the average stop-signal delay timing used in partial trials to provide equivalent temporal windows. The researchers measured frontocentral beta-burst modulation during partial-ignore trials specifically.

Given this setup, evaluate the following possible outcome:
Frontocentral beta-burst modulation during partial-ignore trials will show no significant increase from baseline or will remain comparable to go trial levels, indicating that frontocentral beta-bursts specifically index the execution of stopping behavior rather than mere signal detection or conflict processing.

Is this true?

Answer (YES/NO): NO